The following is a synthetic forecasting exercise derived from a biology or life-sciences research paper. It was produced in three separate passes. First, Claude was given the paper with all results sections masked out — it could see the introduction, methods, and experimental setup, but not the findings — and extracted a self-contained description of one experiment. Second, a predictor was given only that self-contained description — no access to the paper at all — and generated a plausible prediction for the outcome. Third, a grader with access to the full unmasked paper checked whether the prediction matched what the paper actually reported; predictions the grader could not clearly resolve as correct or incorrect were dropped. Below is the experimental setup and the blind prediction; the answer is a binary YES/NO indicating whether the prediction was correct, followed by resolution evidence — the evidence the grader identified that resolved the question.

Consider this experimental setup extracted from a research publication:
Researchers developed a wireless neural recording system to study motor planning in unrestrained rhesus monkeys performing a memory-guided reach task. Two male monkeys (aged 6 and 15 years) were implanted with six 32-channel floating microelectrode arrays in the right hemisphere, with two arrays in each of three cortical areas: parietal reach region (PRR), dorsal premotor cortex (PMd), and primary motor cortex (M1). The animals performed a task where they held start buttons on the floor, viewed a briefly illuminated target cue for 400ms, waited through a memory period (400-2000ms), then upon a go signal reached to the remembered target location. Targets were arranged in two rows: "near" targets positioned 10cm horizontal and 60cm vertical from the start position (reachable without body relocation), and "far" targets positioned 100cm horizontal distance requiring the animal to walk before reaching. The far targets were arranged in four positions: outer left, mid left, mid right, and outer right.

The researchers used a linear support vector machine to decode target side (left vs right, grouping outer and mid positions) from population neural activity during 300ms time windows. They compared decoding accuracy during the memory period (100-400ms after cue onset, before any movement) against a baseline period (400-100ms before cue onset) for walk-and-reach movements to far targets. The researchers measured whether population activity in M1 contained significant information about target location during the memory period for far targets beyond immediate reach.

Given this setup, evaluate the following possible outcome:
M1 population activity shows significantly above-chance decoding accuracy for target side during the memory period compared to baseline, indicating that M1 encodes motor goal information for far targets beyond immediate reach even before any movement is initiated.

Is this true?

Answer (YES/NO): NO